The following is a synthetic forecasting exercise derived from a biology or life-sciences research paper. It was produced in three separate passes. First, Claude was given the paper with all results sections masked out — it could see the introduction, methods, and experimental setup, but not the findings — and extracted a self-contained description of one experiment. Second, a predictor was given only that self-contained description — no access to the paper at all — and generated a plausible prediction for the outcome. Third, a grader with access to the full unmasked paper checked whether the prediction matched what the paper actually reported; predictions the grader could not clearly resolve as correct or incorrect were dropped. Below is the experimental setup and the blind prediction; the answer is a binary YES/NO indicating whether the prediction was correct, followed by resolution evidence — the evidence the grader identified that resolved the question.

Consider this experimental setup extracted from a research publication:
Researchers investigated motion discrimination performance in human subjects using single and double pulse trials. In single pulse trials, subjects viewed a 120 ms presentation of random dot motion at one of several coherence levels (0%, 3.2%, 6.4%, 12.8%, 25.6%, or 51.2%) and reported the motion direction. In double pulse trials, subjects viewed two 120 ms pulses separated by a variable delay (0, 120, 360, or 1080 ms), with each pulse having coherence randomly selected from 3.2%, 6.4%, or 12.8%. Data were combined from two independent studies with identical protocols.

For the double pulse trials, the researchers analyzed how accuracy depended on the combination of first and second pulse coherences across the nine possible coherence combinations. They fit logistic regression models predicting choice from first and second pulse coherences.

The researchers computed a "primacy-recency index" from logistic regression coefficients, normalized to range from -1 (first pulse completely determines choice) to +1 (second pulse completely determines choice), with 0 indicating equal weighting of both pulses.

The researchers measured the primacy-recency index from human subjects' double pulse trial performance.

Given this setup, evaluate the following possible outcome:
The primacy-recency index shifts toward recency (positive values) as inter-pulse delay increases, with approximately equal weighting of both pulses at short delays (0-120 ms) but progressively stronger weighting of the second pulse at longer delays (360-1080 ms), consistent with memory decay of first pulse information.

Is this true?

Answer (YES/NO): NO